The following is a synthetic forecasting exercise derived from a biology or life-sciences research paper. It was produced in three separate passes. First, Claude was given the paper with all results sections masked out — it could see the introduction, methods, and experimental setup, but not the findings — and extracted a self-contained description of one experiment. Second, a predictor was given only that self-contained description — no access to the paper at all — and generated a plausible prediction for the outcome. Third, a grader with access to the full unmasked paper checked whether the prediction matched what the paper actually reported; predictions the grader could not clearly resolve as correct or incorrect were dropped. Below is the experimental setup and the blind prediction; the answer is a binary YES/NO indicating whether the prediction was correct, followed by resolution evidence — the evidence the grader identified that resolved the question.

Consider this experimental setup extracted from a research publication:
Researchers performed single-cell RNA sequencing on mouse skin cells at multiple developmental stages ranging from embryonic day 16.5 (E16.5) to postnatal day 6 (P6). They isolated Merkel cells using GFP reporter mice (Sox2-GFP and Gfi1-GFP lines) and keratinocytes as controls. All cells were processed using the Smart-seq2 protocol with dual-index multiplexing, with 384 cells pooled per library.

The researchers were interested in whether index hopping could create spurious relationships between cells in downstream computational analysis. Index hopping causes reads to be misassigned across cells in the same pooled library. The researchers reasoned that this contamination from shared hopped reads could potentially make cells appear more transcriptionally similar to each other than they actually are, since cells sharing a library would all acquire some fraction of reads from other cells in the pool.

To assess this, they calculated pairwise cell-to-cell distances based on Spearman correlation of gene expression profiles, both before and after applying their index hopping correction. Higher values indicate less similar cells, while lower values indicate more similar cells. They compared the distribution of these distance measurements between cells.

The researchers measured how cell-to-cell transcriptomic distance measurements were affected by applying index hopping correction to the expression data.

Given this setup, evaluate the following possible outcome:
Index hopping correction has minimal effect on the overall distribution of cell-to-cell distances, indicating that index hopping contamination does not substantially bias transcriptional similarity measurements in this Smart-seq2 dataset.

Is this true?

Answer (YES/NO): NO